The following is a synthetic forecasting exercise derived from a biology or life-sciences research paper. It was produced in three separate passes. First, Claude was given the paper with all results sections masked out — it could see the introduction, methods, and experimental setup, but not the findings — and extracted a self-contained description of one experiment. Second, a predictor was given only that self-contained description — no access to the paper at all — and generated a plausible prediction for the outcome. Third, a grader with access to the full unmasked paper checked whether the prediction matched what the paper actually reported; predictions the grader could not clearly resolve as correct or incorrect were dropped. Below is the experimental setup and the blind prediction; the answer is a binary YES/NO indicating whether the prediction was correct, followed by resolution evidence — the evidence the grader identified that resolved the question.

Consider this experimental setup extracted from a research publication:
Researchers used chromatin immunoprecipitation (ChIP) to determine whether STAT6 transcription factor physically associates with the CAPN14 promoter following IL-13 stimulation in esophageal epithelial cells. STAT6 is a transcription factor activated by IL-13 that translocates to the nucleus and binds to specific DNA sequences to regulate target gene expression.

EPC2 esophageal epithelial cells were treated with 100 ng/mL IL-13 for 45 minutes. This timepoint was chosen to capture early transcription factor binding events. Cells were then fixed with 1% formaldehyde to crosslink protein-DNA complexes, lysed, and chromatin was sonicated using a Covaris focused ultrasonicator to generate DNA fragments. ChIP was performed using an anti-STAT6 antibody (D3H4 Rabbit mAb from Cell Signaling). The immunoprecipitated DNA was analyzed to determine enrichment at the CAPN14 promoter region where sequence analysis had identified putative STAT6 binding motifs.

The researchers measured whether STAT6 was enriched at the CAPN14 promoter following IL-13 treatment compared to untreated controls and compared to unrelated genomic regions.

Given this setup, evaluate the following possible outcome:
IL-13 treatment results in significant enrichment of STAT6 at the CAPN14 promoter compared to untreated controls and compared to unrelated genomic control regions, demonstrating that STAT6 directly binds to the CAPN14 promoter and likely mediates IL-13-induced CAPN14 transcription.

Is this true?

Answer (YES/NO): YES